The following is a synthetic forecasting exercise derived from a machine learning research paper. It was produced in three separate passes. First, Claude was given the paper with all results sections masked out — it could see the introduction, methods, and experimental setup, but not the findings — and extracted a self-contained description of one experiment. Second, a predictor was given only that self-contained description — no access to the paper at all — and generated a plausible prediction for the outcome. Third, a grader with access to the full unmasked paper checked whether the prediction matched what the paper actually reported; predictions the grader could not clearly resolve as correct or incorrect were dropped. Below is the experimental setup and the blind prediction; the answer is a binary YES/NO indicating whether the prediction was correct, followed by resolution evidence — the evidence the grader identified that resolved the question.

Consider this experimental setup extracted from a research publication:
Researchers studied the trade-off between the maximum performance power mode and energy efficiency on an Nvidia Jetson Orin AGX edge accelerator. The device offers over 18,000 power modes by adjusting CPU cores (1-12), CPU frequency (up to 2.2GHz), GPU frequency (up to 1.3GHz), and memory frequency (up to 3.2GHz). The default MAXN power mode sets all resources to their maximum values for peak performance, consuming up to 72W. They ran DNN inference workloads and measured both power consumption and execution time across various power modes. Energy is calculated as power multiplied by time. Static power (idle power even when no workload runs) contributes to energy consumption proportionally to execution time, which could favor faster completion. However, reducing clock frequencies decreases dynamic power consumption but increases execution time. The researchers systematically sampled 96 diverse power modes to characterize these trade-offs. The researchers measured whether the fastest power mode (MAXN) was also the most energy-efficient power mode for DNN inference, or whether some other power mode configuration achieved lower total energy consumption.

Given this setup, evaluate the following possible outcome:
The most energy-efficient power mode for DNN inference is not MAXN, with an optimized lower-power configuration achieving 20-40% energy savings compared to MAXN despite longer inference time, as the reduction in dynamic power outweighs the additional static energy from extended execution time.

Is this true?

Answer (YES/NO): NO